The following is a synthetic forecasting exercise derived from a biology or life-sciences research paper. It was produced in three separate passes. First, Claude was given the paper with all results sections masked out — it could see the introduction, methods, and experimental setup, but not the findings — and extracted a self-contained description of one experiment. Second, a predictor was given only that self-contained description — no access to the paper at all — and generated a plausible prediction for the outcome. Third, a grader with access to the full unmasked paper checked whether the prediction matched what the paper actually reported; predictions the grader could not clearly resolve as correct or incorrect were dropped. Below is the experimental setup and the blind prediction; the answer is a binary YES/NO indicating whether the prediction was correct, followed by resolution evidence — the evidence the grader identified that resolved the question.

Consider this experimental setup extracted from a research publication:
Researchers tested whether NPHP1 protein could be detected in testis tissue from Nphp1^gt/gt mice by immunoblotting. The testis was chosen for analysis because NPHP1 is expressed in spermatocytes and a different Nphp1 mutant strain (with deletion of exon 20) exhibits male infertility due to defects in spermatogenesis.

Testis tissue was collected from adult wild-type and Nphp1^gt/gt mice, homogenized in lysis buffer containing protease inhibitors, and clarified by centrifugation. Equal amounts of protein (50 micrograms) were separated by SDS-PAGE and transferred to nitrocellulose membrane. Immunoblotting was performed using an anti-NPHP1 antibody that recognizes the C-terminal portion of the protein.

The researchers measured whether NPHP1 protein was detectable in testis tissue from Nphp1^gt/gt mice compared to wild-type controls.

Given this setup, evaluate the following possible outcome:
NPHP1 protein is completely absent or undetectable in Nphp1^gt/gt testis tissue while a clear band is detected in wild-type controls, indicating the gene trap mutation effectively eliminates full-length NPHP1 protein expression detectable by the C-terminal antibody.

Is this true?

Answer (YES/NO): YES